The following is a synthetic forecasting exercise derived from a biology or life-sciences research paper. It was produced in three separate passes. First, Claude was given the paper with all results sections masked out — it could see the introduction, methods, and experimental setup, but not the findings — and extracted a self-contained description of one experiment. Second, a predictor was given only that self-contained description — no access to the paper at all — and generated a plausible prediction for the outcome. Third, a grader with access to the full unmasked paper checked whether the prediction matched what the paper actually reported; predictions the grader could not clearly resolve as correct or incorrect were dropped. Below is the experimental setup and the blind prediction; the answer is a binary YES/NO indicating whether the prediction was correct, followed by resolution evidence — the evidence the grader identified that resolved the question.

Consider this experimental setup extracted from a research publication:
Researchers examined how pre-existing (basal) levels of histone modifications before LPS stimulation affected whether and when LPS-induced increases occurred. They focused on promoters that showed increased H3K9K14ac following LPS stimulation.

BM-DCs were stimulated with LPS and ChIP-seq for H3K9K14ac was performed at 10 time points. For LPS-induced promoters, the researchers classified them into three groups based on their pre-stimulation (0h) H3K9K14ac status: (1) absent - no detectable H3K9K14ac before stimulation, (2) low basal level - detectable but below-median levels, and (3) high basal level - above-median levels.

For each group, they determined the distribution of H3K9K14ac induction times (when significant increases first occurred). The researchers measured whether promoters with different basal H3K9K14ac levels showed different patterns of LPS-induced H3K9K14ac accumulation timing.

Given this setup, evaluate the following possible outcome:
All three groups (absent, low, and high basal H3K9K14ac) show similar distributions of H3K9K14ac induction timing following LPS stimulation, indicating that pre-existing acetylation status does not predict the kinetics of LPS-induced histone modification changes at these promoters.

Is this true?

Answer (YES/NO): YES